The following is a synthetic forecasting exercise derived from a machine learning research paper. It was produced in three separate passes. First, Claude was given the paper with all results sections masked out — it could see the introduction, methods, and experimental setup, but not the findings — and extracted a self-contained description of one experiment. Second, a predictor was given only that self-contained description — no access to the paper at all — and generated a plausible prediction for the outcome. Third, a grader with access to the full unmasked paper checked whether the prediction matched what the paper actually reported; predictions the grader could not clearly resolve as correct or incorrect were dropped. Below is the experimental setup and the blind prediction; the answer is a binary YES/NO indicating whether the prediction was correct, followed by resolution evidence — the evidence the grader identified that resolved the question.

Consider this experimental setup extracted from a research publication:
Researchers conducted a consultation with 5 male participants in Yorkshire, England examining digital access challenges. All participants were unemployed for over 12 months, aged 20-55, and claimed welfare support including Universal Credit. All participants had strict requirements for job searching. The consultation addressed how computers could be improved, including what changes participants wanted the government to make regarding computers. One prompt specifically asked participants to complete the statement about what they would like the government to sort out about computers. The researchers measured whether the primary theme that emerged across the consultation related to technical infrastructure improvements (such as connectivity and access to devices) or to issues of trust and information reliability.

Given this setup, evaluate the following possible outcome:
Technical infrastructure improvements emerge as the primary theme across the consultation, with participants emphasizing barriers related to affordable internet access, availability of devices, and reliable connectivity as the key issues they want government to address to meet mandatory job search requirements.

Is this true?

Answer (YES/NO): NO